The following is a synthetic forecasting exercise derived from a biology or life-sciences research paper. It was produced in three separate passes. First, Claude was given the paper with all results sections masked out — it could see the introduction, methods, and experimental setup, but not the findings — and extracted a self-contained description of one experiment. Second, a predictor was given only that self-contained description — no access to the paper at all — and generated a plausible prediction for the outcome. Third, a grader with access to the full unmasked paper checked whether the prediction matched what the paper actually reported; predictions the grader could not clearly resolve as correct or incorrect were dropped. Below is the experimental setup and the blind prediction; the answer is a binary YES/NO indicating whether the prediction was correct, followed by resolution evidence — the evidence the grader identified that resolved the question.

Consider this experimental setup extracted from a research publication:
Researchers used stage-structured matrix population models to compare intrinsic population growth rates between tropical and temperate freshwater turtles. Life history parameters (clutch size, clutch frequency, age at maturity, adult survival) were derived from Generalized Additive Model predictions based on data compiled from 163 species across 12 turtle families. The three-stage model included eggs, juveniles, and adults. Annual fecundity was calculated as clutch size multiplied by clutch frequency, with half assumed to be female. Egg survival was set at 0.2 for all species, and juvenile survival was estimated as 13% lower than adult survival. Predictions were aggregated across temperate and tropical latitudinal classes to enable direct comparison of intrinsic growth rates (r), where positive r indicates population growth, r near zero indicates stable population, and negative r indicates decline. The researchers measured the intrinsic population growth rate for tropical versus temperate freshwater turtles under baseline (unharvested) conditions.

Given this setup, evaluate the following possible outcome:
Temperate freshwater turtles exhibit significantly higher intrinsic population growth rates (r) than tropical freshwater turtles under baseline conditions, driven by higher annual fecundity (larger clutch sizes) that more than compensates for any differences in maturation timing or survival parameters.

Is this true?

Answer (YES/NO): NO